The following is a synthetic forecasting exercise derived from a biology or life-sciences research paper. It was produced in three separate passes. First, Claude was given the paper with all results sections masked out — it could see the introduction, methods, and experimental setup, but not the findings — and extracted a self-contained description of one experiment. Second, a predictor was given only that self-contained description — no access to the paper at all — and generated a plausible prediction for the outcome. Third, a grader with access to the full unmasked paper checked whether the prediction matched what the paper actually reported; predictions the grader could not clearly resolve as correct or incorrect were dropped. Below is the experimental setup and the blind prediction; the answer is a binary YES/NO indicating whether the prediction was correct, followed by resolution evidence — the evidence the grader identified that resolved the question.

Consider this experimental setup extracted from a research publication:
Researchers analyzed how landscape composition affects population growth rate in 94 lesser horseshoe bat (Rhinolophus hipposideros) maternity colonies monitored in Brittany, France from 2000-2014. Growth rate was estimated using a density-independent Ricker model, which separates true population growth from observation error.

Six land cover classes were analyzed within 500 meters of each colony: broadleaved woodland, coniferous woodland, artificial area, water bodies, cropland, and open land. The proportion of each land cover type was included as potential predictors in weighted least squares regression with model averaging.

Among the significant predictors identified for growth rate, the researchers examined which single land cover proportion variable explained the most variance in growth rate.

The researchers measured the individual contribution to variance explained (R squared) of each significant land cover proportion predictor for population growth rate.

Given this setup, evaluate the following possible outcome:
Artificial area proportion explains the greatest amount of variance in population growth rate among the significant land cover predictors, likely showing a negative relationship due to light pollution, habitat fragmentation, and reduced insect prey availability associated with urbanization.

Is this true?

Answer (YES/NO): NO